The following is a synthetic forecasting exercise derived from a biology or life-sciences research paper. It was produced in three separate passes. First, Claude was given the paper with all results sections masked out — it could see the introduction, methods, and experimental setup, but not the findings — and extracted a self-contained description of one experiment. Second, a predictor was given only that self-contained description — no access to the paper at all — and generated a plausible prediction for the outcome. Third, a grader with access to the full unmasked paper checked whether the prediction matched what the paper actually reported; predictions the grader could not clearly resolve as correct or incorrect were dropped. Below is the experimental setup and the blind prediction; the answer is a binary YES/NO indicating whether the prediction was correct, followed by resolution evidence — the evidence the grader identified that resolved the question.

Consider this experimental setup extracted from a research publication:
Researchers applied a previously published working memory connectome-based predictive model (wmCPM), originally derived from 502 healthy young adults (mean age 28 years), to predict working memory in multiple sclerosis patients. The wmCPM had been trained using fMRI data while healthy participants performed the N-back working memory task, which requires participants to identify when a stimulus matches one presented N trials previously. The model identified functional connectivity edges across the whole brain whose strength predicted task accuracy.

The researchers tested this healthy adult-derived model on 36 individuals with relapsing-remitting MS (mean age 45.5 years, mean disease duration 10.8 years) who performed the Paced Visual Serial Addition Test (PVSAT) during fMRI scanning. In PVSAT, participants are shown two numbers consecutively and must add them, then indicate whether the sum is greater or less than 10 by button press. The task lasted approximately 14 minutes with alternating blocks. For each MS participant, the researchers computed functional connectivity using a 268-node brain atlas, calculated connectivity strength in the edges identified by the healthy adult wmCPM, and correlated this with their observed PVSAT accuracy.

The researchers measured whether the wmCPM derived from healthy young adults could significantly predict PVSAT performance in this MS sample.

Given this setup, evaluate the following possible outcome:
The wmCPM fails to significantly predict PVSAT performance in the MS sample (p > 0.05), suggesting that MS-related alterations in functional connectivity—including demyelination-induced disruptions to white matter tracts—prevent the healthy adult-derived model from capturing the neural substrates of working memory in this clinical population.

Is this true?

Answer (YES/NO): NO